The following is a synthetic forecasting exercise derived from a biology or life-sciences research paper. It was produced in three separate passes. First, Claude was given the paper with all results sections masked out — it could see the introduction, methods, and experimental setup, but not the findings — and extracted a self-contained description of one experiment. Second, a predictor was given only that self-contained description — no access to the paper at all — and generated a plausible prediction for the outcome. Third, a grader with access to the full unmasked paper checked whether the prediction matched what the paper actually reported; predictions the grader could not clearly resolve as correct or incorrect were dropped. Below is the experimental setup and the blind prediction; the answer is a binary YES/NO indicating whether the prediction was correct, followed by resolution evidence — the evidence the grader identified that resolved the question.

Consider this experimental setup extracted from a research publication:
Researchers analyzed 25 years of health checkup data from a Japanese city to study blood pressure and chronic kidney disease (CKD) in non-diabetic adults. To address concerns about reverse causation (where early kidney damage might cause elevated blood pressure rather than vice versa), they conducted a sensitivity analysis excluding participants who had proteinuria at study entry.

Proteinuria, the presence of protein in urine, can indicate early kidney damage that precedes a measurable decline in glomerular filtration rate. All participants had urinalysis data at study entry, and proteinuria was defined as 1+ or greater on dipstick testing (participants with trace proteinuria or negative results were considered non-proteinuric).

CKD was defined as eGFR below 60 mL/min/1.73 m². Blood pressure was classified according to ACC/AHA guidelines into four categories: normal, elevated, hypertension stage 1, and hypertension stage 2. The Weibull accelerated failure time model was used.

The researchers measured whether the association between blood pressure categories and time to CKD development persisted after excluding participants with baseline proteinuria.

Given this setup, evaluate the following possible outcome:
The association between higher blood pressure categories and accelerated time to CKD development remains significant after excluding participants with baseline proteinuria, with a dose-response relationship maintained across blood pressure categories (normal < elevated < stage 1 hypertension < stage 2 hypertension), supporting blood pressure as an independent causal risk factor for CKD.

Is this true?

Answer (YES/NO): NO